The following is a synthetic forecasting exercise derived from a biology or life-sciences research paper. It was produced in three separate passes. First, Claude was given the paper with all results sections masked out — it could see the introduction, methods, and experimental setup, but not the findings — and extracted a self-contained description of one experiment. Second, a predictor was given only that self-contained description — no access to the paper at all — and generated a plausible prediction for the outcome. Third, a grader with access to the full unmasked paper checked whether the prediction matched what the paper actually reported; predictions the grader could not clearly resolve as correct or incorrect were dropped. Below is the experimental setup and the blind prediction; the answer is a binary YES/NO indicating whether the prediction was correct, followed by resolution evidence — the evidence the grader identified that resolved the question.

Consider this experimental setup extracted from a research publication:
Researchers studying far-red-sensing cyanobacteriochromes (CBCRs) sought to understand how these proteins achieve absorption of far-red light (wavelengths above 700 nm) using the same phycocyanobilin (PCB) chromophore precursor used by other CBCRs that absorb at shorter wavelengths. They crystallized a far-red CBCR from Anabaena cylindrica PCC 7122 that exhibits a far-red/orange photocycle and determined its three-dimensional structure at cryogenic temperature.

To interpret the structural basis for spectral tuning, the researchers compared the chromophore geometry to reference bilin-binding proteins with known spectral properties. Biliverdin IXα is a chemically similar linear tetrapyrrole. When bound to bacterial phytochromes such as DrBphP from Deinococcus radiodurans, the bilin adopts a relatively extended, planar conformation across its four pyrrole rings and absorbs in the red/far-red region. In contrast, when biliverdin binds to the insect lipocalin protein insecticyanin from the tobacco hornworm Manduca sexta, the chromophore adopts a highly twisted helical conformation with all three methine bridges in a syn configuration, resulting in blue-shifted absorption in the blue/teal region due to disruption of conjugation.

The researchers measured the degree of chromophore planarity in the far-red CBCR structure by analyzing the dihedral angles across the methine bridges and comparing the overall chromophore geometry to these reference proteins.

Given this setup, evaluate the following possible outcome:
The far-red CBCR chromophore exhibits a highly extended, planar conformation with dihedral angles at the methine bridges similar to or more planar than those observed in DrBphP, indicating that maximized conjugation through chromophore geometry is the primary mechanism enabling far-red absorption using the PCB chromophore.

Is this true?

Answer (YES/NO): NO